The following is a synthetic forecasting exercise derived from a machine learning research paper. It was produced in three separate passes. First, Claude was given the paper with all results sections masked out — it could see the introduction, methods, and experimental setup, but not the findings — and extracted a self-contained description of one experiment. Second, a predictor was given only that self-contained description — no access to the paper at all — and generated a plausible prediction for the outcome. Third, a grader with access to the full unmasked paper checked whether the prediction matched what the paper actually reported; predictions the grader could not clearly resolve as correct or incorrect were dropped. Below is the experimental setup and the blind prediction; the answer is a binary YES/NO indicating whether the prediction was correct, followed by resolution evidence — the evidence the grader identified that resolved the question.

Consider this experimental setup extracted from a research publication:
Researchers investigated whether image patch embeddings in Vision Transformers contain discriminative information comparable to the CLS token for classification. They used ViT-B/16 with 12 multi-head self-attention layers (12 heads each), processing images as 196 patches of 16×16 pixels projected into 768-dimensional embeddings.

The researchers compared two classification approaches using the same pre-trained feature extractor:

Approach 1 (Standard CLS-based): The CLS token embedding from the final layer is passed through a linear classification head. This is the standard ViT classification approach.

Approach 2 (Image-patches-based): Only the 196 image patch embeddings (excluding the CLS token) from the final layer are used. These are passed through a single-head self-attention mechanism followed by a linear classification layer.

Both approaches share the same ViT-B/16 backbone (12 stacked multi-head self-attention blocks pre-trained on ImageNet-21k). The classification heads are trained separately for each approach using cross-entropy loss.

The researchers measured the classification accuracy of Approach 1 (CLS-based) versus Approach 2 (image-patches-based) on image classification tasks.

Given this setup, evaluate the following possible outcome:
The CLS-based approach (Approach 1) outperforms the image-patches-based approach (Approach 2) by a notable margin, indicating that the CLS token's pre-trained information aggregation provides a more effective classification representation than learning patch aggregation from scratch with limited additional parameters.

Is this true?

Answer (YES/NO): NO